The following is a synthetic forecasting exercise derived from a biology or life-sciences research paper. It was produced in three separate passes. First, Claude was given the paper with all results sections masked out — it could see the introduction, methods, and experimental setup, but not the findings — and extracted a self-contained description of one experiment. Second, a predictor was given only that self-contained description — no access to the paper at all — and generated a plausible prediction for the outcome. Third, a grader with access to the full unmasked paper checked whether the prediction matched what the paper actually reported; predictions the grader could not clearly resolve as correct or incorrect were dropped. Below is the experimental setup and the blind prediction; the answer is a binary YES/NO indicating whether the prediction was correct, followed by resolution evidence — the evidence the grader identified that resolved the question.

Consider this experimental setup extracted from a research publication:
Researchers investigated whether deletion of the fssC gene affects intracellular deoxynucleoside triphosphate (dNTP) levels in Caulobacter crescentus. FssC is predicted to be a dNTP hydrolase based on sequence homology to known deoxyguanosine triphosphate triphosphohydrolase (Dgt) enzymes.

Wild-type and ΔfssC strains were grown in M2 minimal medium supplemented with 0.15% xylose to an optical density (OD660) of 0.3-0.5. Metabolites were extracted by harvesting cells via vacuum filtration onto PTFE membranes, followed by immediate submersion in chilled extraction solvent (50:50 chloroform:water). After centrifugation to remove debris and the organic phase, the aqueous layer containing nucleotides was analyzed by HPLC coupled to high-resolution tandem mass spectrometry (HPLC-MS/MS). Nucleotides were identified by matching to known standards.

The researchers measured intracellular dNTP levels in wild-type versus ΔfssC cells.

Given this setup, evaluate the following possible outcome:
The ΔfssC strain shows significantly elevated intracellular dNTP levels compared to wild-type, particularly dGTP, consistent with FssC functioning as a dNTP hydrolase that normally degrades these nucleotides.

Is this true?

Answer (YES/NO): YES